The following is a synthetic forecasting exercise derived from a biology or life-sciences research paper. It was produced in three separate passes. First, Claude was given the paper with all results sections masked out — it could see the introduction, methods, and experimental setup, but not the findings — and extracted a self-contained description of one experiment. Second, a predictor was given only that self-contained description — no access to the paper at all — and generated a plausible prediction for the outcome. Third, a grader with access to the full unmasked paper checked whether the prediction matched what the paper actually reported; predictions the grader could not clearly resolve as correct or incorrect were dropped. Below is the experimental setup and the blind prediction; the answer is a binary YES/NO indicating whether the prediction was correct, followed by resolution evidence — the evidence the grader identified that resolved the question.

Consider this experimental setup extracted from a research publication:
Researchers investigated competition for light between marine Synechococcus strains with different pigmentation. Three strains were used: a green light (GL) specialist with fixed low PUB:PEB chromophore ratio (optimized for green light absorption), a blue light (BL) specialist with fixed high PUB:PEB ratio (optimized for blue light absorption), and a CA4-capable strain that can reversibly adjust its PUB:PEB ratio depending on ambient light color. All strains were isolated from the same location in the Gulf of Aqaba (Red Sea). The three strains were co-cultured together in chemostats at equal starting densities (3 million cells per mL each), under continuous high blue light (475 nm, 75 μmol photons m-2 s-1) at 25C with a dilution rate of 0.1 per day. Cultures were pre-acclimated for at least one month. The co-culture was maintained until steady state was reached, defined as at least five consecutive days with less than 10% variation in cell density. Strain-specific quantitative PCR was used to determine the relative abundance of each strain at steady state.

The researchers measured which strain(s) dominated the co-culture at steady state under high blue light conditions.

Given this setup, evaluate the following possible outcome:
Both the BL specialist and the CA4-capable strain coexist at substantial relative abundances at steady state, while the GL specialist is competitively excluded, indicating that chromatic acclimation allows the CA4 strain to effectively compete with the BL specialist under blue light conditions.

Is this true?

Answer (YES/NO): NO